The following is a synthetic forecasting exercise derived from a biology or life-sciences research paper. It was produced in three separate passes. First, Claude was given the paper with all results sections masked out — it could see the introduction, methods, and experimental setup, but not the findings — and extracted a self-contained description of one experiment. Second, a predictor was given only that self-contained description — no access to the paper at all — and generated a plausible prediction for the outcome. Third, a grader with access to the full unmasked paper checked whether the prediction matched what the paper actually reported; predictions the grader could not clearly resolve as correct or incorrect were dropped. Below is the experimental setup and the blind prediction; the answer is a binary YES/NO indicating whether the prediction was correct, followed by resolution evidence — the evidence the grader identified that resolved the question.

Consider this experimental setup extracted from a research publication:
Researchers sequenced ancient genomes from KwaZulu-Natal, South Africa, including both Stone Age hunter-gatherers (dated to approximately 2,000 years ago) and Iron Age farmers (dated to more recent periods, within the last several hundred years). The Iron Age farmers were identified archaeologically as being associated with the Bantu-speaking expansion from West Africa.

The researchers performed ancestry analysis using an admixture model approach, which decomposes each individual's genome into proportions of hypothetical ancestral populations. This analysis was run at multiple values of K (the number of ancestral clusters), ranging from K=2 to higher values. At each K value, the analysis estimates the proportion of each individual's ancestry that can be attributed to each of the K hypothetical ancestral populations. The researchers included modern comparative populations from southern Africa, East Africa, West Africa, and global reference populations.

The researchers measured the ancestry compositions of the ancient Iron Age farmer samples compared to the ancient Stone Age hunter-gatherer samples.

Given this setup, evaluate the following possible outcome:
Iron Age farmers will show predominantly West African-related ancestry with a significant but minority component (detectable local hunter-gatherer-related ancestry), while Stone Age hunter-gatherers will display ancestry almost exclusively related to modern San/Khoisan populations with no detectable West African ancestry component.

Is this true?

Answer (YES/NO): NO